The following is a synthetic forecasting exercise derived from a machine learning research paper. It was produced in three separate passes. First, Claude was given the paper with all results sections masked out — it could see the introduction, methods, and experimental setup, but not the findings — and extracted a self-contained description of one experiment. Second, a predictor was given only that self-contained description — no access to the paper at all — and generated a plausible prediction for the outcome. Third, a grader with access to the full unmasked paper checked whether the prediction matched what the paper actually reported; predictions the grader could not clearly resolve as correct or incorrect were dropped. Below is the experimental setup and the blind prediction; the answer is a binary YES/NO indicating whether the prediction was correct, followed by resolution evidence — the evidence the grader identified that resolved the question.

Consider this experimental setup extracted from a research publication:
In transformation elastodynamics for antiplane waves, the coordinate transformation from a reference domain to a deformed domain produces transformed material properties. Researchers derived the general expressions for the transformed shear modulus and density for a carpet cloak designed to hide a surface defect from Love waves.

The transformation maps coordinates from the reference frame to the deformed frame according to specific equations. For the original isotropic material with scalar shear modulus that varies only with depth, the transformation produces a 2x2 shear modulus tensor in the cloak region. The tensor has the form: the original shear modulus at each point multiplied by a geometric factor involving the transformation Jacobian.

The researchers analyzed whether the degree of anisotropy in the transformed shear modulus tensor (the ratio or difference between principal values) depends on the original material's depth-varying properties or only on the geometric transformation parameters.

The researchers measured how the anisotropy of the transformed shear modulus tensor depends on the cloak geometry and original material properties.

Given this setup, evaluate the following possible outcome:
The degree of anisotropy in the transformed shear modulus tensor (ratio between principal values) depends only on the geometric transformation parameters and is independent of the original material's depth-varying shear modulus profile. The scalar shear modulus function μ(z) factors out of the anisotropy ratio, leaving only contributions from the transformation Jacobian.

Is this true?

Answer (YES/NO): YES